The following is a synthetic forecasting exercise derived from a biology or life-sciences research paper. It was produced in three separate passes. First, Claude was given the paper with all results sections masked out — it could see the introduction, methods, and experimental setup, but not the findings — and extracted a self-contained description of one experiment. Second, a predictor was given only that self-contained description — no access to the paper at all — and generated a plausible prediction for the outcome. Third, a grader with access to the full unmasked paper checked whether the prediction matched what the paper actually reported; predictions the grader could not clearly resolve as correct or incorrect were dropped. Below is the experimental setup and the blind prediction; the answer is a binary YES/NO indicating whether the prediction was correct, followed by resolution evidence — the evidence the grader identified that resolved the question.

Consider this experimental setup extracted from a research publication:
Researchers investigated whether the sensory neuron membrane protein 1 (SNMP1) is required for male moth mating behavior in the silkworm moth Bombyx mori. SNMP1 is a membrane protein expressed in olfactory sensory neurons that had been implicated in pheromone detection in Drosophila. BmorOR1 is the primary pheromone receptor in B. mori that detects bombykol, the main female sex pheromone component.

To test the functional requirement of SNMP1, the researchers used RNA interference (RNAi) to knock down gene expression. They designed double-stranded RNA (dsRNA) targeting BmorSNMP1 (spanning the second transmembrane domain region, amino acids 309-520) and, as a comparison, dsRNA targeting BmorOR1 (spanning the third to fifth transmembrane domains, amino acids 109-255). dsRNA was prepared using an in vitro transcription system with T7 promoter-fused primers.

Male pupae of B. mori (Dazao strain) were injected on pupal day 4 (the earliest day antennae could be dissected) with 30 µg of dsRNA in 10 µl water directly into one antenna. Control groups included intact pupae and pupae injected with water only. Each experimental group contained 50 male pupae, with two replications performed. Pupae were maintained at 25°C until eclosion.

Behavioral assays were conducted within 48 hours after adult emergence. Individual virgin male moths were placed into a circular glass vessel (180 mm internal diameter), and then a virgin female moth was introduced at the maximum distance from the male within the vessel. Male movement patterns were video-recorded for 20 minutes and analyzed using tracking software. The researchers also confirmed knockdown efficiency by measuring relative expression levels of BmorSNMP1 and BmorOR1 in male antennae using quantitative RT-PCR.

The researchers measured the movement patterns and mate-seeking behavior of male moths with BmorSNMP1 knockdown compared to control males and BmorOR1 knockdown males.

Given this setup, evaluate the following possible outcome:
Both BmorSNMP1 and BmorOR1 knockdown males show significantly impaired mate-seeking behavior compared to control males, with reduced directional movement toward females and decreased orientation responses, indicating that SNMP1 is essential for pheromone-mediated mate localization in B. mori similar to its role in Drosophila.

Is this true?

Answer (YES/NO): YES